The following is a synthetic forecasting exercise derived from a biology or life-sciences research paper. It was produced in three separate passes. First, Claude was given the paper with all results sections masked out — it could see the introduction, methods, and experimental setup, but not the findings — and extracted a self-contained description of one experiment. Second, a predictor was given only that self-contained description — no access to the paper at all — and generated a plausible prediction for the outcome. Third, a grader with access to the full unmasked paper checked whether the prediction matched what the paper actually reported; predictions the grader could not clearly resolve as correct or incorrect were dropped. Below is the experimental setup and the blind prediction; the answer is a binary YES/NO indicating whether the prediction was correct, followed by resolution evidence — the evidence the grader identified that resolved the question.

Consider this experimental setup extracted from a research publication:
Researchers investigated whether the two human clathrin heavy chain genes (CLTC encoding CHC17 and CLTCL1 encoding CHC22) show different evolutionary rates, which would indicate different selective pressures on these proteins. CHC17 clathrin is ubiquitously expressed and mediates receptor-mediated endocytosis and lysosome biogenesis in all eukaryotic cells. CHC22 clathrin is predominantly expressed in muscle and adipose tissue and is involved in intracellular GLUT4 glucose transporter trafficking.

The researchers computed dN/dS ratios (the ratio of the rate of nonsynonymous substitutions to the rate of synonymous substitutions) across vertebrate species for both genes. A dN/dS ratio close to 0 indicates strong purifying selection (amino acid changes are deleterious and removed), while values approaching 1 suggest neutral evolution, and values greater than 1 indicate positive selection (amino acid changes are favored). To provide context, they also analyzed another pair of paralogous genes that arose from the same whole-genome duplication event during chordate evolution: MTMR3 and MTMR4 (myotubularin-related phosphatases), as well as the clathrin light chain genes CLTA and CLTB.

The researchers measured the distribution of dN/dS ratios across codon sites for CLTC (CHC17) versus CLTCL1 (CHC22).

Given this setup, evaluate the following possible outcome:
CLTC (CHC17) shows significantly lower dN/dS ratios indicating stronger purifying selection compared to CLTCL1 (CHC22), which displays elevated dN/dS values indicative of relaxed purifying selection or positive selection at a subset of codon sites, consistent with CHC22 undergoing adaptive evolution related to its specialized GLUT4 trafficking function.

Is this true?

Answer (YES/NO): YES